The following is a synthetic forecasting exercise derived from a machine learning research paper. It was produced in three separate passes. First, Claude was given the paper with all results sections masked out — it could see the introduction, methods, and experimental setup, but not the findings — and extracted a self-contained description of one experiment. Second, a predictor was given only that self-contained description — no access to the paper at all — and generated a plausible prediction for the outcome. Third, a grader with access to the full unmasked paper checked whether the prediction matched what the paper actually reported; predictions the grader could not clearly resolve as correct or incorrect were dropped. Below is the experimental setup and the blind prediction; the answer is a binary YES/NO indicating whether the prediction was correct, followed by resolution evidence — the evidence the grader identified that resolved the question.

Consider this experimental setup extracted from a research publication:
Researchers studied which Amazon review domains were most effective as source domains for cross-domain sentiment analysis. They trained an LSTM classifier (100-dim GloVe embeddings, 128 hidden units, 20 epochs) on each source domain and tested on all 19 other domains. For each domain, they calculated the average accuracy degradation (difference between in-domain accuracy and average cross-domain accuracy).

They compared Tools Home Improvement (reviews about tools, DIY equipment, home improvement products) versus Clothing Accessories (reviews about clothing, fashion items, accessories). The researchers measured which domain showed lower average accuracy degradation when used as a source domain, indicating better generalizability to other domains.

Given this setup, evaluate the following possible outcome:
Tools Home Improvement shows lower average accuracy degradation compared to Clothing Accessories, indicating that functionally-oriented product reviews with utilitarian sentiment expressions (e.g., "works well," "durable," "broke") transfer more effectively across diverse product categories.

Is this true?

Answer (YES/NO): YES